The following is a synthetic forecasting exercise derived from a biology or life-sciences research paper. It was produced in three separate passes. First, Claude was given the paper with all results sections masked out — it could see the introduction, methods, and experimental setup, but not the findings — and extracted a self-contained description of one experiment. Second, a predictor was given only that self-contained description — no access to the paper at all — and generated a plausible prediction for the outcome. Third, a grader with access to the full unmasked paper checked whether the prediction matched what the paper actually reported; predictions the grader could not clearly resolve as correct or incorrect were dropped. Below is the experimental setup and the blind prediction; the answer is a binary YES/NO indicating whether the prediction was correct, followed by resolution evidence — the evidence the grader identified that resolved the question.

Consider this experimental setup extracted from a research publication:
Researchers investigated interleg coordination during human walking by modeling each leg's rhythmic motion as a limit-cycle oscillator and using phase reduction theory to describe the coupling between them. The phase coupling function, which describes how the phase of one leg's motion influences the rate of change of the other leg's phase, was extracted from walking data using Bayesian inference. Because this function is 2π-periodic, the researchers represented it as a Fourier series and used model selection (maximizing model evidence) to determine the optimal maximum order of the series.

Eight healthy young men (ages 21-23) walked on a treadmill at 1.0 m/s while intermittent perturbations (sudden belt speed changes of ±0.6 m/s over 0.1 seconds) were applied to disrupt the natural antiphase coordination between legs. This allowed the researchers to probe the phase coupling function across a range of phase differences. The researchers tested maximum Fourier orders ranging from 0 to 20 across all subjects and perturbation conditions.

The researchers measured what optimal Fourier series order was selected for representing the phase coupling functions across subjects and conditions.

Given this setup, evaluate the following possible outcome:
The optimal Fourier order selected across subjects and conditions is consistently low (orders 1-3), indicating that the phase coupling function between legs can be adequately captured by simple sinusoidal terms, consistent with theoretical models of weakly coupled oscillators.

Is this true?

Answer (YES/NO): NO